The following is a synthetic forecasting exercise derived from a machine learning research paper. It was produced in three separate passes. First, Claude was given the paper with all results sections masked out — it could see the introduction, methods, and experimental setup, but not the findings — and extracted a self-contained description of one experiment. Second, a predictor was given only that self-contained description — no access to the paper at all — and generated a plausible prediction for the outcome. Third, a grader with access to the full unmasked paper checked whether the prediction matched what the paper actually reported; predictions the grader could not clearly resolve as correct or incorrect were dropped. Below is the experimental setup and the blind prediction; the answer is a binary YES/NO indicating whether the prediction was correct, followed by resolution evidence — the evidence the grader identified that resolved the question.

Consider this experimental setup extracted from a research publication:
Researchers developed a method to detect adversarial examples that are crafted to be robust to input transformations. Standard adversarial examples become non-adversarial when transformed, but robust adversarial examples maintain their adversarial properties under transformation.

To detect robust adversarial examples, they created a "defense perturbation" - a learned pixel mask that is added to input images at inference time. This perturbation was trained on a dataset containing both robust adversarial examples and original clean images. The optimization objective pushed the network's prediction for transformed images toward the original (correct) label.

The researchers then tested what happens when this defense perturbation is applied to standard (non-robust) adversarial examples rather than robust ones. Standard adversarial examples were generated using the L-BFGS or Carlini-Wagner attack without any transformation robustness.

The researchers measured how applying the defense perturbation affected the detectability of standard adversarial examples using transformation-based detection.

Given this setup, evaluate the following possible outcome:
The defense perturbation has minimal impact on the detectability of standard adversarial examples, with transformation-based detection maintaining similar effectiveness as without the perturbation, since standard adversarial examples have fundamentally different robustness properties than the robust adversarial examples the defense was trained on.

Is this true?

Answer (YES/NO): NO